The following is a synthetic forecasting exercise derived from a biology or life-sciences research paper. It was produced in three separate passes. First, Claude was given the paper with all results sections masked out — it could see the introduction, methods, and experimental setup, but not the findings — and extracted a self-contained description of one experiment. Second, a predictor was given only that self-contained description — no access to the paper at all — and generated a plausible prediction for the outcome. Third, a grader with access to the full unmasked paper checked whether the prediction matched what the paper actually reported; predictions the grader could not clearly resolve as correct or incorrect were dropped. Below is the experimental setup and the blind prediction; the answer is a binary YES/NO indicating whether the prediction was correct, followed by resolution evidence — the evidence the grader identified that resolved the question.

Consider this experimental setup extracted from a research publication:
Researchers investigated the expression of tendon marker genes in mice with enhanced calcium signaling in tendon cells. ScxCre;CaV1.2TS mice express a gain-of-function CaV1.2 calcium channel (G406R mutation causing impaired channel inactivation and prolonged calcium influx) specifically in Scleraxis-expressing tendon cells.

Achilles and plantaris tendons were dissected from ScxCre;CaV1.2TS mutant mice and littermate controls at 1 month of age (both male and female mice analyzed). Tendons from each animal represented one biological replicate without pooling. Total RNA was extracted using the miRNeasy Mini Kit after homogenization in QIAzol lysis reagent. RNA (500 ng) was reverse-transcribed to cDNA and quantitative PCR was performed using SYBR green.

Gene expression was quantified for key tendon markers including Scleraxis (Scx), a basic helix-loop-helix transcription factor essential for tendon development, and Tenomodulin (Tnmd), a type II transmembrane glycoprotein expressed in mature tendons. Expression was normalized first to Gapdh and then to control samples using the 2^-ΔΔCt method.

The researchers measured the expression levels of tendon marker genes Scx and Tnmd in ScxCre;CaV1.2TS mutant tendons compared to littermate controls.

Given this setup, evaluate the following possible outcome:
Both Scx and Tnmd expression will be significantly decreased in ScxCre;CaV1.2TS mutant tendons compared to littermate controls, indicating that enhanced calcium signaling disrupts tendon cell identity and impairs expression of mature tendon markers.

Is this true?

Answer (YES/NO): NO